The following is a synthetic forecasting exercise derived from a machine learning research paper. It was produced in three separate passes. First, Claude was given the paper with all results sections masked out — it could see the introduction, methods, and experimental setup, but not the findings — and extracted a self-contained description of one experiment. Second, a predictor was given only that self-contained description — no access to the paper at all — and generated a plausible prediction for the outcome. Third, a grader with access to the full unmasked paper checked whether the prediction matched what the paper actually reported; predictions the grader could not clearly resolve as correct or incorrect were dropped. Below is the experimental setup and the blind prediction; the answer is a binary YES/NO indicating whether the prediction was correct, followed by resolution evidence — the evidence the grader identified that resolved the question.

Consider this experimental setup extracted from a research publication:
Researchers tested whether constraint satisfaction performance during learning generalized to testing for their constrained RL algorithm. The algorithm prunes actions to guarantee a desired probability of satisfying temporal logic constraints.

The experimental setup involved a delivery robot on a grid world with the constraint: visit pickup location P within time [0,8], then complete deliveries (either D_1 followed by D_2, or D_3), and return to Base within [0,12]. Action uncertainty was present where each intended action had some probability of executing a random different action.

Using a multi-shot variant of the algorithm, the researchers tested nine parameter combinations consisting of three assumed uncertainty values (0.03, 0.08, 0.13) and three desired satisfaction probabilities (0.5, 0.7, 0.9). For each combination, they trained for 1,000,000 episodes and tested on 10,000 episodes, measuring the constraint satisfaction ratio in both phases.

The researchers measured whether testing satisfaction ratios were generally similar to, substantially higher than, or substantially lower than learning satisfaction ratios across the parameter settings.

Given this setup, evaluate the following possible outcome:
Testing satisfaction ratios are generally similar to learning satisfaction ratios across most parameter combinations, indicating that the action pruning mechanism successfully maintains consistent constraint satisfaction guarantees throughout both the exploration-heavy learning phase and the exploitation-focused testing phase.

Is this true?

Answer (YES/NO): YES